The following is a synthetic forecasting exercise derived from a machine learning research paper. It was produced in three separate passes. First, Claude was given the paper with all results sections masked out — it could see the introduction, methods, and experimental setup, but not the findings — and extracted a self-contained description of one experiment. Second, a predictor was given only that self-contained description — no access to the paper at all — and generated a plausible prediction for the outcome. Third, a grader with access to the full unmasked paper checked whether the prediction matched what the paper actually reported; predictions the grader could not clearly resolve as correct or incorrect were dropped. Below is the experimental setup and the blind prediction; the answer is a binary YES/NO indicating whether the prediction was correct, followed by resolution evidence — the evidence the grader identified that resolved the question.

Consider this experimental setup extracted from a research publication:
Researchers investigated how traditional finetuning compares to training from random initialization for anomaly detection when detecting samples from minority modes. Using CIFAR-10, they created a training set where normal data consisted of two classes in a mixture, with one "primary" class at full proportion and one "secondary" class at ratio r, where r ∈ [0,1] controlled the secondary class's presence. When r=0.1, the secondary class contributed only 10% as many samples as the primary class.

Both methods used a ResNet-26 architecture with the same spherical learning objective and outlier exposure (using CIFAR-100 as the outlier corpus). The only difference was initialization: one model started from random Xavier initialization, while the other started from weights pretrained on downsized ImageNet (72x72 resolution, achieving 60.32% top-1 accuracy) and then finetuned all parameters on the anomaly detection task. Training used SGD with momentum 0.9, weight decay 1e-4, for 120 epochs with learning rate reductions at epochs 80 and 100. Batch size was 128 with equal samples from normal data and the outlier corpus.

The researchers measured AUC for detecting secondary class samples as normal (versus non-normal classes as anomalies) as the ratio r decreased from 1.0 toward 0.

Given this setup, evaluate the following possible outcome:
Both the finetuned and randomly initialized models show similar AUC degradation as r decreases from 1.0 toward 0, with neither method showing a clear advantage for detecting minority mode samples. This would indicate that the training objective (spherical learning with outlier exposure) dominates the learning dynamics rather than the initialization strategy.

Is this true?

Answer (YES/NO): NO